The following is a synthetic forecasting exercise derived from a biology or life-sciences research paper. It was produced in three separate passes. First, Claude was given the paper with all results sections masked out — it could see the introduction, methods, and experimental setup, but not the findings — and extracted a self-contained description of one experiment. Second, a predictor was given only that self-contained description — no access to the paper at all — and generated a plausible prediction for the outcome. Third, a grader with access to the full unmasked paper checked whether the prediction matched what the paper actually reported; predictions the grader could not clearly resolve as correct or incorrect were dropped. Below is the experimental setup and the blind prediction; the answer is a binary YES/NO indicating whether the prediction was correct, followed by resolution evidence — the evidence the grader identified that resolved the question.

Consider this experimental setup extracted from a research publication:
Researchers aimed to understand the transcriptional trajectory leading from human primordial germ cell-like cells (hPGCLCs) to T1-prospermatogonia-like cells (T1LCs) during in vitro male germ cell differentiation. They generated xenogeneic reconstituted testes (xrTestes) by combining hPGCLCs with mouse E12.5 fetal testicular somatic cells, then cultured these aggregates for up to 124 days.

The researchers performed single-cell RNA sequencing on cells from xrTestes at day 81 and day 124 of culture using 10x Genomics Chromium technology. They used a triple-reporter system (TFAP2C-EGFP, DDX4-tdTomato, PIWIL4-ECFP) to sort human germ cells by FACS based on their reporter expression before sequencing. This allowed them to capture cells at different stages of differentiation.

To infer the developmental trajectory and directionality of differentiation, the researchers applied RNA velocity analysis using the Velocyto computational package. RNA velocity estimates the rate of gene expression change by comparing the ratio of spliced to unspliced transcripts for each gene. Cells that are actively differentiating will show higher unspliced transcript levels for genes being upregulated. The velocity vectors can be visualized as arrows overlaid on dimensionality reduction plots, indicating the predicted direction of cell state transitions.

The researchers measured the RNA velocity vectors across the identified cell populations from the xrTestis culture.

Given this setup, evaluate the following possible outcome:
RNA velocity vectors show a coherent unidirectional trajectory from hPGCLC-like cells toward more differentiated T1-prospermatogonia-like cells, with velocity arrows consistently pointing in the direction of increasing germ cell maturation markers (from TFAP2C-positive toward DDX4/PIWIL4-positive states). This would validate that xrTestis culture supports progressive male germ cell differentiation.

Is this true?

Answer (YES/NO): YES